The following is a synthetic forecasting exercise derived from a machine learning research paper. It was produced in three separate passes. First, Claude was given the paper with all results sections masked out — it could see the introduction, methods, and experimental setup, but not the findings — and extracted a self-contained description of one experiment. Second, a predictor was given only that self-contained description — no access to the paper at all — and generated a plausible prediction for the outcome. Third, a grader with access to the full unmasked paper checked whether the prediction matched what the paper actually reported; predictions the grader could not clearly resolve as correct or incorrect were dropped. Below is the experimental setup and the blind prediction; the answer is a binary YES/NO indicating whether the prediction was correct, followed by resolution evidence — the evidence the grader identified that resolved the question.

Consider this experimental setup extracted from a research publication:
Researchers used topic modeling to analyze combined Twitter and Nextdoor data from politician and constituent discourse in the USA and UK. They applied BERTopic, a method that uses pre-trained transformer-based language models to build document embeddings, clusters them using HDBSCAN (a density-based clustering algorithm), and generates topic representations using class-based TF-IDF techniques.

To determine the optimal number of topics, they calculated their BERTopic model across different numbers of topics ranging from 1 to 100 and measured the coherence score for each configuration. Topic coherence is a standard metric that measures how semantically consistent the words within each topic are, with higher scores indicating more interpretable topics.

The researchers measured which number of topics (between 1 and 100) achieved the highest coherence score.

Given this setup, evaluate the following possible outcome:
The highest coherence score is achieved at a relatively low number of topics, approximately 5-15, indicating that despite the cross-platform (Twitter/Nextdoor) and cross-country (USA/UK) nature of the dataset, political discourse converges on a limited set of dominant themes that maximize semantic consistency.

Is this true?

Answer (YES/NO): NO